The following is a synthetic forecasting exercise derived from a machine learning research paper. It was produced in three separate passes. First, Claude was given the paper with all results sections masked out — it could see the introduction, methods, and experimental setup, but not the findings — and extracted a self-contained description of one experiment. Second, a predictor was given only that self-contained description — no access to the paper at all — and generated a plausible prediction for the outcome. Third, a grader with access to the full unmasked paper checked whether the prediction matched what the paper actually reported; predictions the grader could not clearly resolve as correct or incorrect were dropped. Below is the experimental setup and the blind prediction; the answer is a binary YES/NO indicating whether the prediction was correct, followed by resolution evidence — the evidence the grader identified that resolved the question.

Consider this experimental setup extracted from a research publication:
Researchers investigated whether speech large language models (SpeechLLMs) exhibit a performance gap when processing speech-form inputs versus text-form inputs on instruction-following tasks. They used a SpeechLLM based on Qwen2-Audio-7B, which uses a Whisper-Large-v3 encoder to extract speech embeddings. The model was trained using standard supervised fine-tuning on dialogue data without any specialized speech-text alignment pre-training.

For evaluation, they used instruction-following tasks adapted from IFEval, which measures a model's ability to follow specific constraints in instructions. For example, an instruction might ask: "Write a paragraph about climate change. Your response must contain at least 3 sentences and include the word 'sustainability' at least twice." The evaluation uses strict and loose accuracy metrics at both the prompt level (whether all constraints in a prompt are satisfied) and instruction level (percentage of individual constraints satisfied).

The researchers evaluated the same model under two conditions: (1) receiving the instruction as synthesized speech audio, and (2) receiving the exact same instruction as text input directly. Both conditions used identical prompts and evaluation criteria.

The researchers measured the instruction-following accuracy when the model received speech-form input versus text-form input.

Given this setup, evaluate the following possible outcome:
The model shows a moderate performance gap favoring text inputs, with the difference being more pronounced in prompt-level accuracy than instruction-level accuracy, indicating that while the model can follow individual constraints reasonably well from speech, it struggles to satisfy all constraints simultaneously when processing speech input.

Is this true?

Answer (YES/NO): NO